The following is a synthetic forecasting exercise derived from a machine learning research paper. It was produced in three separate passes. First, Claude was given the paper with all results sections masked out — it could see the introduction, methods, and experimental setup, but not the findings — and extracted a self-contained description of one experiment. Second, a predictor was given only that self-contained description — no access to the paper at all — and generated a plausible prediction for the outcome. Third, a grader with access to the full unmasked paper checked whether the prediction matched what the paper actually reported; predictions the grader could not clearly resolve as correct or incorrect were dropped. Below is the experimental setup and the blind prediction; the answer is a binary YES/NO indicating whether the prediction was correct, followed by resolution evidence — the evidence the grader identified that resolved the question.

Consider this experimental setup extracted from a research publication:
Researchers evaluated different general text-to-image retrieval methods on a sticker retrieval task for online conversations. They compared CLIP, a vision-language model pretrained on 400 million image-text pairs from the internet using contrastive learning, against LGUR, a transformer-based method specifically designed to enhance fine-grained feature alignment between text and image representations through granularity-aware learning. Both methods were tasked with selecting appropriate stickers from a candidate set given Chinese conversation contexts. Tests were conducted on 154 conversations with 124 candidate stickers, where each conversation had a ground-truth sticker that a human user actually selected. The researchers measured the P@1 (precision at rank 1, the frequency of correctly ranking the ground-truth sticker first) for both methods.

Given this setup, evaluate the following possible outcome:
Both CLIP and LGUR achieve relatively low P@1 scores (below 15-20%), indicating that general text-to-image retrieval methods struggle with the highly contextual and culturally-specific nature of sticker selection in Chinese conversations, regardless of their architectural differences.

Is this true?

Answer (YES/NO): YES